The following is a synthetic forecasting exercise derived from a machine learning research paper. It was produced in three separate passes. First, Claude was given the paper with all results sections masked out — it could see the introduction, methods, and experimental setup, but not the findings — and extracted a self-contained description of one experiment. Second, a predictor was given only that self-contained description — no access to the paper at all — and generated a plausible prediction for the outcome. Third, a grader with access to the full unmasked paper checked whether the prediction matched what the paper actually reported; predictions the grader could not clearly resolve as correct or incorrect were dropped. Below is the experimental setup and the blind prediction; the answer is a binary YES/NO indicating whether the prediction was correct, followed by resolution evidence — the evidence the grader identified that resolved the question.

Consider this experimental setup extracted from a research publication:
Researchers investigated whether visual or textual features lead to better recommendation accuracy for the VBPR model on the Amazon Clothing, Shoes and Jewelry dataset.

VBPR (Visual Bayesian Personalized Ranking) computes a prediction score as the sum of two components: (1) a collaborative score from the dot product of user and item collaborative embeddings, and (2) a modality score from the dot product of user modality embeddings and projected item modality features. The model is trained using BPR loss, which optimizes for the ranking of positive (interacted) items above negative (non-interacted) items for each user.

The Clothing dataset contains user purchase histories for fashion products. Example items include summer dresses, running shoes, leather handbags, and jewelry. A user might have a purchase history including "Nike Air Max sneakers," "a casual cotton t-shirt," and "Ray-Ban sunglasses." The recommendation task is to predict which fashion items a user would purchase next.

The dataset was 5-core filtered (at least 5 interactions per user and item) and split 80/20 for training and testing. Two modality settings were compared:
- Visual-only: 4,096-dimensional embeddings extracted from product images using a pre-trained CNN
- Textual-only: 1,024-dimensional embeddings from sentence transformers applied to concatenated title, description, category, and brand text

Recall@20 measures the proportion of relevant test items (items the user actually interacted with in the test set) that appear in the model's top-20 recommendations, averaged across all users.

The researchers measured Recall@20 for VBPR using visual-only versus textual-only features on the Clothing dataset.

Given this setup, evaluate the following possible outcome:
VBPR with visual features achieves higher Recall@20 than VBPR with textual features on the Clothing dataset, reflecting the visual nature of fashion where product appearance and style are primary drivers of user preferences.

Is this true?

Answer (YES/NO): NO